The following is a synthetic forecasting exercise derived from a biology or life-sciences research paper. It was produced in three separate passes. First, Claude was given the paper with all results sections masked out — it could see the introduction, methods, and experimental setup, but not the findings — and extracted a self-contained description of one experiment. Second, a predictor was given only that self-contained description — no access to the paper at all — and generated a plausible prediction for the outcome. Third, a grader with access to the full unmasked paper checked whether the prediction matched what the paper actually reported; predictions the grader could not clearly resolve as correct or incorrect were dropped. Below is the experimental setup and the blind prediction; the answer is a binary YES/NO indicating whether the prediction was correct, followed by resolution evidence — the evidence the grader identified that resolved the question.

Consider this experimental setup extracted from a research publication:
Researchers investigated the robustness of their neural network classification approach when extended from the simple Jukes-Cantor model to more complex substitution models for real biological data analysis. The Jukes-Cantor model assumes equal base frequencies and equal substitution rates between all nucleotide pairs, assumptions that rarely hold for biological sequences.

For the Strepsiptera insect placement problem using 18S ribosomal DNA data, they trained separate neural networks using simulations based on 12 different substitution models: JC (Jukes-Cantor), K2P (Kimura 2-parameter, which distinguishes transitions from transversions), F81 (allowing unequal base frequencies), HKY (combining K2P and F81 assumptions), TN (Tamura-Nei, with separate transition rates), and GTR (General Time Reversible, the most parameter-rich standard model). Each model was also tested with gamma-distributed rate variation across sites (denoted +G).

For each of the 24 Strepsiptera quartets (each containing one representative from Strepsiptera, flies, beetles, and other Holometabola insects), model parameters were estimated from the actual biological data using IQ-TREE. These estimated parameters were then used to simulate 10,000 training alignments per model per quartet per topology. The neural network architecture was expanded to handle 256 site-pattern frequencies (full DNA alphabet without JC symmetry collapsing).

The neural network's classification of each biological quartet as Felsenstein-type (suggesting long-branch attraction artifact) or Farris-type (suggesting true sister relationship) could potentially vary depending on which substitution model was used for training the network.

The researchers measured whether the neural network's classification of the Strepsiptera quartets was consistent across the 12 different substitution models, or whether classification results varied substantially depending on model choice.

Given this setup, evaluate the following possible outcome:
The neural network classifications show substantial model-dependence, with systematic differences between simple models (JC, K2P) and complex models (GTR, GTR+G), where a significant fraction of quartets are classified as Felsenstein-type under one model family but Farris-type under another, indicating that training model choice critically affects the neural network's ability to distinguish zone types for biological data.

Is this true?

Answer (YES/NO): NO